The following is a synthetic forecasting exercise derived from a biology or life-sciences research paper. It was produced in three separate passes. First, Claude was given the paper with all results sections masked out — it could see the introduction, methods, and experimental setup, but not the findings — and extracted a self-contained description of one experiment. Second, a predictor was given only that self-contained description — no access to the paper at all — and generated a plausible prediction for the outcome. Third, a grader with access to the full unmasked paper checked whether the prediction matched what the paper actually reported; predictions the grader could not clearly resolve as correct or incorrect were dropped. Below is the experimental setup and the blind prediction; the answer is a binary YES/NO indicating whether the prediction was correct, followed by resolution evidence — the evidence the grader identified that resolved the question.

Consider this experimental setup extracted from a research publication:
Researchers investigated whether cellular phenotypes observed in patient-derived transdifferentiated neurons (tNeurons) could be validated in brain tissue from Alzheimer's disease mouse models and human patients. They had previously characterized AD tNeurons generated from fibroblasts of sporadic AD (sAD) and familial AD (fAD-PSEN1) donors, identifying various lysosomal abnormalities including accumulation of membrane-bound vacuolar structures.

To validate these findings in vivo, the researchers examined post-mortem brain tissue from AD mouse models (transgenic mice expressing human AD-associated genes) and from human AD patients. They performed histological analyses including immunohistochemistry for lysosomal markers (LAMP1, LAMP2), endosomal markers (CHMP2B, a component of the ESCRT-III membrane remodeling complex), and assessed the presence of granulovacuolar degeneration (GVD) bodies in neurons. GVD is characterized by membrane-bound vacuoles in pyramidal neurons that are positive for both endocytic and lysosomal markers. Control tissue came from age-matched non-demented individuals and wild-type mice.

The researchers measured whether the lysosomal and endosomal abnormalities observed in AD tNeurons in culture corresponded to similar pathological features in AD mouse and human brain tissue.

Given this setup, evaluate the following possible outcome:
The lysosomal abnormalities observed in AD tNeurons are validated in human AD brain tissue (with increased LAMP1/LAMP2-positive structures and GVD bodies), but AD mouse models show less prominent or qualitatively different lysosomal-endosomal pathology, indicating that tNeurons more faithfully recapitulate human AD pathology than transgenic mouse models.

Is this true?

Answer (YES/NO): NO